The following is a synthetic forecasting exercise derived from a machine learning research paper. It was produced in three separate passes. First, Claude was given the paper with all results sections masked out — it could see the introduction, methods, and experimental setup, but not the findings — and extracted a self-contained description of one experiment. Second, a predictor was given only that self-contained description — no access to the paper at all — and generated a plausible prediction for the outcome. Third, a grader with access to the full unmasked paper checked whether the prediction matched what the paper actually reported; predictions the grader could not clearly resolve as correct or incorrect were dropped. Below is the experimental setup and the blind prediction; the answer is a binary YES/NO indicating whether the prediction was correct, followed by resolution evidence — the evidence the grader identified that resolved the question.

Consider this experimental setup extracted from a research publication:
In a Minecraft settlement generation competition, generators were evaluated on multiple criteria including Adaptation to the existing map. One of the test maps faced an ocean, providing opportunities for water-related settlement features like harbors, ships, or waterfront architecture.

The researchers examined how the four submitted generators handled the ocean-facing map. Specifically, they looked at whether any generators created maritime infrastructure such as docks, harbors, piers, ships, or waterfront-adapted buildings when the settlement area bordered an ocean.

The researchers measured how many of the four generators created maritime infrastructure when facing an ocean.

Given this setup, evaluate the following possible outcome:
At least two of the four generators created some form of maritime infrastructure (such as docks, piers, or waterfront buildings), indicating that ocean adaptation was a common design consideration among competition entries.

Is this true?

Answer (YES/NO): NO